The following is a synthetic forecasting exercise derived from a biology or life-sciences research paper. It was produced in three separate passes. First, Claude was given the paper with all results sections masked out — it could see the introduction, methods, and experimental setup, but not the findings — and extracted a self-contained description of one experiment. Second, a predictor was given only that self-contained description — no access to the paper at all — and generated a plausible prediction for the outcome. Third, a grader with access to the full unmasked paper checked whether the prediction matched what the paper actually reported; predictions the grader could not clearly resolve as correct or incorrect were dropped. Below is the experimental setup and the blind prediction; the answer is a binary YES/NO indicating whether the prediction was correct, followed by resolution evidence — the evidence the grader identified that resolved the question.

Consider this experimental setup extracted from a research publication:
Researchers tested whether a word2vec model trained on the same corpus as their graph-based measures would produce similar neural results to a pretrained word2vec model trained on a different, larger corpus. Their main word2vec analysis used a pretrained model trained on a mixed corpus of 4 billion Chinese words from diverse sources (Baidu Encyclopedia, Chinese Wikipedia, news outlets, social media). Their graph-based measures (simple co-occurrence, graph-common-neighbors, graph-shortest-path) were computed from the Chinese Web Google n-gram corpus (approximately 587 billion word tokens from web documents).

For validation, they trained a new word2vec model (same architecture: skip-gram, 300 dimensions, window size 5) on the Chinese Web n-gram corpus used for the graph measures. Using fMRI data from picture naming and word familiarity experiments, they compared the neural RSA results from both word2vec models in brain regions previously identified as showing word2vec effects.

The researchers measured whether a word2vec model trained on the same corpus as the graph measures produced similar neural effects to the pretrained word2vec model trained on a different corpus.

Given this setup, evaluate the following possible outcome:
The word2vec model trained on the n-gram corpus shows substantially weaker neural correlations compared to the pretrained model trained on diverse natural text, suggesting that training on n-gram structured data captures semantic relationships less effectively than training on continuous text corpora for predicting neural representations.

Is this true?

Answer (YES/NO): NO